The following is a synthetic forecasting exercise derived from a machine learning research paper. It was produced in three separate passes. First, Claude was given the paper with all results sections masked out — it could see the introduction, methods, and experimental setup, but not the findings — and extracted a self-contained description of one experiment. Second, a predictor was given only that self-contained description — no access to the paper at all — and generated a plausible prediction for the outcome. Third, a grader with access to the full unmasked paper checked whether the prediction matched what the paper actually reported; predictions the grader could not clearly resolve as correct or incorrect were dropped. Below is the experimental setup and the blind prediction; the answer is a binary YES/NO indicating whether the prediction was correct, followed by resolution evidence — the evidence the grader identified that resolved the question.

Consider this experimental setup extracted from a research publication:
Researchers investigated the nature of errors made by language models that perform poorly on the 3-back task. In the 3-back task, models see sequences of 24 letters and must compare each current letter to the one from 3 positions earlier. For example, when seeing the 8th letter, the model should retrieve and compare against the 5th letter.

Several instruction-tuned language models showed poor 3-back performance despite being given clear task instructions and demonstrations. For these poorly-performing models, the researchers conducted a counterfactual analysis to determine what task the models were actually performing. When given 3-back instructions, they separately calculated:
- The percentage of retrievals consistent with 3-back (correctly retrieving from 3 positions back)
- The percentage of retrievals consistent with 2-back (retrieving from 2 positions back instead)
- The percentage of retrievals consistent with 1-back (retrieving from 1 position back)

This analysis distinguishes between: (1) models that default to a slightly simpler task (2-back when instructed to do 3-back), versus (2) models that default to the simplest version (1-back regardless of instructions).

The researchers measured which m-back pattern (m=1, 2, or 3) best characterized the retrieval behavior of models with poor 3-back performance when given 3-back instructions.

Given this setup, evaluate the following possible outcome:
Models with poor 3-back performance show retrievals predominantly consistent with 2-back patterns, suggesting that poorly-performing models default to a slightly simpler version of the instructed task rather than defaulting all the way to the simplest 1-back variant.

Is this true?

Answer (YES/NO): NO